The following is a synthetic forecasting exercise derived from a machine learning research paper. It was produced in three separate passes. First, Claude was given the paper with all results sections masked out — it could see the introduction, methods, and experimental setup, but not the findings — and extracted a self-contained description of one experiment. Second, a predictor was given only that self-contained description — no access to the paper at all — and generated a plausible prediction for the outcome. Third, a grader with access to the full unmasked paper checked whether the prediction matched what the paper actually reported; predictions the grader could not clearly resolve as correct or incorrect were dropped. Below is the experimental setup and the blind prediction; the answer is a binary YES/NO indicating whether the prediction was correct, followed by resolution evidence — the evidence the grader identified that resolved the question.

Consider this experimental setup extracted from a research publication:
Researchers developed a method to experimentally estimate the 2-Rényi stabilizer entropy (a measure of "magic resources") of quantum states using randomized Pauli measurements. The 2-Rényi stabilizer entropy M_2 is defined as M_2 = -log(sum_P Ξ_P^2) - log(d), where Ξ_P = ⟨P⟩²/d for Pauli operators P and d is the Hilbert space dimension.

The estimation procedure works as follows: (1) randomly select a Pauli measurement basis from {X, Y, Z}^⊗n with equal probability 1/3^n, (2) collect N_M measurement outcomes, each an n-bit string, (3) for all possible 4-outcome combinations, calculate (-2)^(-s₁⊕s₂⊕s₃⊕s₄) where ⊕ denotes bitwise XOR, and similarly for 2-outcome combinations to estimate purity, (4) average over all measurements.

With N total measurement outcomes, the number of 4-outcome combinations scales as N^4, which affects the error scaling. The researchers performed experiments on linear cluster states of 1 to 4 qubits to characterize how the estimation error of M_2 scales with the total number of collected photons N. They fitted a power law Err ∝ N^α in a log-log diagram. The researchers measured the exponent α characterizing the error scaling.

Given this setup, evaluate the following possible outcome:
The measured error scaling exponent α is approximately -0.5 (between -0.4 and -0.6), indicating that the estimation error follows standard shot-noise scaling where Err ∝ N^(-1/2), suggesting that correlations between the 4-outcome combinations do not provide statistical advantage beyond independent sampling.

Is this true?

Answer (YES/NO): NO